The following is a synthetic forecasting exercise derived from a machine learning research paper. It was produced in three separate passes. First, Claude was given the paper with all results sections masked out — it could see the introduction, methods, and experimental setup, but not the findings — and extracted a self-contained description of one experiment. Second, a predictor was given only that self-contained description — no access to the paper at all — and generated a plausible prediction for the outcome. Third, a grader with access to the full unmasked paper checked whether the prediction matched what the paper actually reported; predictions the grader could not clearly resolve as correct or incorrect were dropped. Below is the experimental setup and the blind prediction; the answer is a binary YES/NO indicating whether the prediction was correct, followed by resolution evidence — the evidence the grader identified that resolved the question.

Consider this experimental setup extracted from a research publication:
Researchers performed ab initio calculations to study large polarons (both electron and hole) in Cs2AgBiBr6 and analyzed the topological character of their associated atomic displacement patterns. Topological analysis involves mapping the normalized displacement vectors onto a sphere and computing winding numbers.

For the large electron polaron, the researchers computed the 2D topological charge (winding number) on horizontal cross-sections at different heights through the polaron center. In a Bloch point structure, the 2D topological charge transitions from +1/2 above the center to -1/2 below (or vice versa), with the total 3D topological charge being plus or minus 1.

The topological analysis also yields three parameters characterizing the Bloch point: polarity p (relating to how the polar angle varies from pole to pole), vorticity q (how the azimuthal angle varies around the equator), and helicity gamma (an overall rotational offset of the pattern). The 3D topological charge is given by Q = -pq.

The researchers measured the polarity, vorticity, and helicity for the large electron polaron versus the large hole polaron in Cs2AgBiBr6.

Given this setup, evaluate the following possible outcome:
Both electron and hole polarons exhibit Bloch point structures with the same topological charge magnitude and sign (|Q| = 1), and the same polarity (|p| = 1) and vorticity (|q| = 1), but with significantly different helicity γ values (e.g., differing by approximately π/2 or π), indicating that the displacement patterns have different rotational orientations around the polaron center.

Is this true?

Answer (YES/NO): NO